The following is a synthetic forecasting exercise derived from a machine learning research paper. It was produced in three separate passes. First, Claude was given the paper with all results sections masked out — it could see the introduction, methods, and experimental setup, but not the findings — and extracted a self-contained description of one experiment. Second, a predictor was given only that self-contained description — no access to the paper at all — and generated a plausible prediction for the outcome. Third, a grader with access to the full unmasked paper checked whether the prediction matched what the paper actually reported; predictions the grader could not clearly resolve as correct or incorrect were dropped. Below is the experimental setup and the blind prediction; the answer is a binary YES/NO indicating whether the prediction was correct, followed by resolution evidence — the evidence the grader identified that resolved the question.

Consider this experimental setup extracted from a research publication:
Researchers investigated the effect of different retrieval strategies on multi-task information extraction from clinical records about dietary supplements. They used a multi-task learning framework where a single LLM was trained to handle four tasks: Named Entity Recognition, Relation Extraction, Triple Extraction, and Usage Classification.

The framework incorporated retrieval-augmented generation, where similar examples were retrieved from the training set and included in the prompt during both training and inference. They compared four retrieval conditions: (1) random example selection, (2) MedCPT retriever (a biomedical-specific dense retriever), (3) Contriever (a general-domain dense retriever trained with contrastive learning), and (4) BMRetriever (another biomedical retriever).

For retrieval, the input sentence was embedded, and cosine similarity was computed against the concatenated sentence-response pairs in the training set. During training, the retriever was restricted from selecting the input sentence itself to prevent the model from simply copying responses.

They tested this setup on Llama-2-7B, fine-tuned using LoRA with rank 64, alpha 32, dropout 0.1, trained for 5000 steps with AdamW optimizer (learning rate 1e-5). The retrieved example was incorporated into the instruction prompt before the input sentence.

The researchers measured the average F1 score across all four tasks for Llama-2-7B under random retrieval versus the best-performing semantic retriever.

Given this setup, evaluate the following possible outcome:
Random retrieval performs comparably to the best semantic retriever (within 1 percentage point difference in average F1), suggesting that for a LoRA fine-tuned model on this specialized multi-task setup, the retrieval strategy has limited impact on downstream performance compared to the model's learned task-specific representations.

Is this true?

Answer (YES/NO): NO